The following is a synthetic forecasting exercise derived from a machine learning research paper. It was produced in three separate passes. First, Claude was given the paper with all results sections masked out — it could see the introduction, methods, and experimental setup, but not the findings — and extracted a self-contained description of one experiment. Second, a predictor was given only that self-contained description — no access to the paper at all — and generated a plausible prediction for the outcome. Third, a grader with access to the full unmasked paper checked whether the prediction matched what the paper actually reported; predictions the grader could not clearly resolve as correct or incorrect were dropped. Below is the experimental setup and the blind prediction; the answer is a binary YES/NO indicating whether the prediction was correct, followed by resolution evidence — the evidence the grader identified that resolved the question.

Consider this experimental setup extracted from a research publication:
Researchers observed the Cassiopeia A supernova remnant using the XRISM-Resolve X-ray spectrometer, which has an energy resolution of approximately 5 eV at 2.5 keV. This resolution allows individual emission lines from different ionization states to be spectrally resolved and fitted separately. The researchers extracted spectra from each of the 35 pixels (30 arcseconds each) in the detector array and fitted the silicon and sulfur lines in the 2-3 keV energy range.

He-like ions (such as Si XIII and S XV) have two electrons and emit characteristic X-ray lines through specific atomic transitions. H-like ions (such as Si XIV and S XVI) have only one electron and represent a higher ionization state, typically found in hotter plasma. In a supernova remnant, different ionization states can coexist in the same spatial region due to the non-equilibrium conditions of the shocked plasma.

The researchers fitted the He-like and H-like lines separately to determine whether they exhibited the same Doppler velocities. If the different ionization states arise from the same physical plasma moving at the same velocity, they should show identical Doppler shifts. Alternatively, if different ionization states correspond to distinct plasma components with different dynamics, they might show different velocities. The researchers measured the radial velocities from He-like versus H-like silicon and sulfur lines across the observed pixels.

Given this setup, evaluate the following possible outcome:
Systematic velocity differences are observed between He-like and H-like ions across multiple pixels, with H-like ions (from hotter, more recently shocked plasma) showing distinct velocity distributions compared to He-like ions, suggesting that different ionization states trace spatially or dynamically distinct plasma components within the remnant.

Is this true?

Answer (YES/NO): YES